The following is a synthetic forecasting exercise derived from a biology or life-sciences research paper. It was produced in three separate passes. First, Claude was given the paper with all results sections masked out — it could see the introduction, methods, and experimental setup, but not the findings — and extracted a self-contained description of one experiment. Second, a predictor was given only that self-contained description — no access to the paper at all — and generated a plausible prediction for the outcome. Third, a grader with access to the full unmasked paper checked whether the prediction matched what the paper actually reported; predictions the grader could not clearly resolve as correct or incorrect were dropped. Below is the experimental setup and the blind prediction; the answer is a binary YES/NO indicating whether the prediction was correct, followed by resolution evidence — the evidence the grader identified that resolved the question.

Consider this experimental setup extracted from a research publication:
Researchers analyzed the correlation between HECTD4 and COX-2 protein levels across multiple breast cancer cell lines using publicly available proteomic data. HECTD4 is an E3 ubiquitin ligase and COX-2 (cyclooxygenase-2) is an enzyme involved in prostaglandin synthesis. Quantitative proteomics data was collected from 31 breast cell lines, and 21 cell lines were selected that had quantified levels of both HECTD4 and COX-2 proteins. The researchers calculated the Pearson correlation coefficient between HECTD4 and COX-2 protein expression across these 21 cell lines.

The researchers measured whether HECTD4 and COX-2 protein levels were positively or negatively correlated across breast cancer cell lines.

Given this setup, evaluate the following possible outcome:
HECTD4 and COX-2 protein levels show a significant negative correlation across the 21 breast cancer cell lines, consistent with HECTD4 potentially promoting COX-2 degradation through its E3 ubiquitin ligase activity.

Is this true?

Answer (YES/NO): NO